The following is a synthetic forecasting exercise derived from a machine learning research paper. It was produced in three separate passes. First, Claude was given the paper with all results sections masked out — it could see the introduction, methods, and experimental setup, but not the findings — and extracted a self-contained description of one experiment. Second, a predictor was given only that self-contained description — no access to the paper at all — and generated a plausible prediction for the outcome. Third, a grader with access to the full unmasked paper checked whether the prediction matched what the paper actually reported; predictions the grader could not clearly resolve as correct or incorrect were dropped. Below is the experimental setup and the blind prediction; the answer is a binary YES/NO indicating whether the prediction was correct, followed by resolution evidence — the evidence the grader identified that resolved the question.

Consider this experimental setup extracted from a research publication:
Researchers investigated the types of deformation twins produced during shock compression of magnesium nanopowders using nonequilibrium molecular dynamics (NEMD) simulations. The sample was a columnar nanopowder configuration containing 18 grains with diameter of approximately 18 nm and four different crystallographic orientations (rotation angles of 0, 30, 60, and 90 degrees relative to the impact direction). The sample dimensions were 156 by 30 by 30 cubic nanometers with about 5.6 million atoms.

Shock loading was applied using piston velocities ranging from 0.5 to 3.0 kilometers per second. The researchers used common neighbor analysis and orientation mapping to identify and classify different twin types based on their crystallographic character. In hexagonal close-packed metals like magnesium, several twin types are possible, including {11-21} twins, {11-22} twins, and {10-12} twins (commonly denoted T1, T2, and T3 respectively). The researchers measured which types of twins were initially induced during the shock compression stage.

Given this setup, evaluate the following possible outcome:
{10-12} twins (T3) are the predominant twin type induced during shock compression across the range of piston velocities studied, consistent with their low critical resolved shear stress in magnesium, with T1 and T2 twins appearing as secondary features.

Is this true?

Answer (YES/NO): NO